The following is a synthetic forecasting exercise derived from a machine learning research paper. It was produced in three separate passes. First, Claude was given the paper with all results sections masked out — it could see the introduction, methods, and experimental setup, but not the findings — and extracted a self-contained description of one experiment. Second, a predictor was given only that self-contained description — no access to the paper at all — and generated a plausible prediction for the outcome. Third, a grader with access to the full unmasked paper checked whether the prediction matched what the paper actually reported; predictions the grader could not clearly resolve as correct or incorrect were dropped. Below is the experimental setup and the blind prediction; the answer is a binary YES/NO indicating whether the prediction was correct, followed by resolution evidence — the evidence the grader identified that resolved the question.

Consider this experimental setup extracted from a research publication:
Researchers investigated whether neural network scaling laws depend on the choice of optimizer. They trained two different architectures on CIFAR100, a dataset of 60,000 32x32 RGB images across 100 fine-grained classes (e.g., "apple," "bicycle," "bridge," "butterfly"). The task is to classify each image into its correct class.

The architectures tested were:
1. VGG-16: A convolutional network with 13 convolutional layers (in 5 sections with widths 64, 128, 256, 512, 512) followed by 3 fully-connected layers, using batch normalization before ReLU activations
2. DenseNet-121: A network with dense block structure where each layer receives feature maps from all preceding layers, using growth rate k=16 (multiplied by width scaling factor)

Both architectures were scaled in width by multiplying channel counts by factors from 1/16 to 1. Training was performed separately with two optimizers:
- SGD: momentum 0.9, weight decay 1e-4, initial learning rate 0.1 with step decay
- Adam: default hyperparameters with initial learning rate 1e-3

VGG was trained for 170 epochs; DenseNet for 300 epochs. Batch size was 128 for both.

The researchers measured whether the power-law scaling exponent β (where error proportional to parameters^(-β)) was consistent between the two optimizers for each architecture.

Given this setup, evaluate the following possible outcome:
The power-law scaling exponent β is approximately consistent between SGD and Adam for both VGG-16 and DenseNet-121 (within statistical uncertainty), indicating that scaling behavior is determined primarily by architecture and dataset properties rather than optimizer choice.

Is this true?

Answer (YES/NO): YES